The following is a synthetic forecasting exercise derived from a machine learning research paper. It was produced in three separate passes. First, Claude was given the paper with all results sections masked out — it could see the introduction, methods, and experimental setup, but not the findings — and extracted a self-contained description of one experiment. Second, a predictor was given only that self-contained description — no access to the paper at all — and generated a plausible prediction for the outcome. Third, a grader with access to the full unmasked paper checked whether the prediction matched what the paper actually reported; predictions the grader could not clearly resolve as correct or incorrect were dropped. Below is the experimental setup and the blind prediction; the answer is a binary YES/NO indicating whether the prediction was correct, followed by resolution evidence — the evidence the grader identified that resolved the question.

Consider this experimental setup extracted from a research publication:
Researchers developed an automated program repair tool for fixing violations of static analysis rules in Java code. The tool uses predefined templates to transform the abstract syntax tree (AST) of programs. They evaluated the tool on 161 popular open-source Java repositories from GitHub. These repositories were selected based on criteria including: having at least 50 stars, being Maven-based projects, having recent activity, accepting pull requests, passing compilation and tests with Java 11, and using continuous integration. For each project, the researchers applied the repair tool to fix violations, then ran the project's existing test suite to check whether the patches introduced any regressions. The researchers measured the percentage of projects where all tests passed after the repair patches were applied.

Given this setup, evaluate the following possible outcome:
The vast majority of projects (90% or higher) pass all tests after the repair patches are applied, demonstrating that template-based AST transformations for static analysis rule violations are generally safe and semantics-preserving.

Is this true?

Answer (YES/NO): YES